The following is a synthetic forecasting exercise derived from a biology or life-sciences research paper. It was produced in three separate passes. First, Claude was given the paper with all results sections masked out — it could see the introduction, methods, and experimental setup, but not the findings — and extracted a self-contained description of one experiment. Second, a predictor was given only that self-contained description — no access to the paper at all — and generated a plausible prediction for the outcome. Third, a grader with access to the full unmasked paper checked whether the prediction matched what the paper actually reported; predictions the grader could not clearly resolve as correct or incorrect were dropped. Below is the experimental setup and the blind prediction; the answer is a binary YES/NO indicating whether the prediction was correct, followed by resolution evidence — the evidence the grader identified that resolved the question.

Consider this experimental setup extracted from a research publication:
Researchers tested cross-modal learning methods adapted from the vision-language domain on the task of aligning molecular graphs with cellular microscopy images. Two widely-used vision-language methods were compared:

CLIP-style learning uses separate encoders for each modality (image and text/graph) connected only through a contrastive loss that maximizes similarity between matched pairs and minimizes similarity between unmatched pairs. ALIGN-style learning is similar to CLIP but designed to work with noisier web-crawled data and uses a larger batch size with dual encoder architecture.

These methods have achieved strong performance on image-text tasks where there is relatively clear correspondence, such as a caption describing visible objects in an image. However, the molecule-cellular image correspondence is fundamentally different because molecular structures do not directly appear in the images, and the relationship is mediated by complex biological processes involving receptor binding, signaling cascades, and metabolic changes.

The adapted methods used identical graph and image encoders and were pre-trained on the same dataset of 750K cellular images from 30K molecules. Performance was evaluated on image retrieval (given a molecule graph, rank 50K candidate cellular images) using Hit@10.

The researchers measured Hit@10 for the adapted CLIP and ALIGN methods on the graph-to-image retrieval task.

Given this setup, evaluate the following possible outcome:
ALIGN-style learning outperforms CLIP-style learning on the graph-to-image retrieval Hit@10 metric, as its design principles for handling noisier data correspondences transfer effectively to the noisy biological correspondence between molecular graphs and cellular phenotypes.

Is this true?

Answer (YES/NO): YES